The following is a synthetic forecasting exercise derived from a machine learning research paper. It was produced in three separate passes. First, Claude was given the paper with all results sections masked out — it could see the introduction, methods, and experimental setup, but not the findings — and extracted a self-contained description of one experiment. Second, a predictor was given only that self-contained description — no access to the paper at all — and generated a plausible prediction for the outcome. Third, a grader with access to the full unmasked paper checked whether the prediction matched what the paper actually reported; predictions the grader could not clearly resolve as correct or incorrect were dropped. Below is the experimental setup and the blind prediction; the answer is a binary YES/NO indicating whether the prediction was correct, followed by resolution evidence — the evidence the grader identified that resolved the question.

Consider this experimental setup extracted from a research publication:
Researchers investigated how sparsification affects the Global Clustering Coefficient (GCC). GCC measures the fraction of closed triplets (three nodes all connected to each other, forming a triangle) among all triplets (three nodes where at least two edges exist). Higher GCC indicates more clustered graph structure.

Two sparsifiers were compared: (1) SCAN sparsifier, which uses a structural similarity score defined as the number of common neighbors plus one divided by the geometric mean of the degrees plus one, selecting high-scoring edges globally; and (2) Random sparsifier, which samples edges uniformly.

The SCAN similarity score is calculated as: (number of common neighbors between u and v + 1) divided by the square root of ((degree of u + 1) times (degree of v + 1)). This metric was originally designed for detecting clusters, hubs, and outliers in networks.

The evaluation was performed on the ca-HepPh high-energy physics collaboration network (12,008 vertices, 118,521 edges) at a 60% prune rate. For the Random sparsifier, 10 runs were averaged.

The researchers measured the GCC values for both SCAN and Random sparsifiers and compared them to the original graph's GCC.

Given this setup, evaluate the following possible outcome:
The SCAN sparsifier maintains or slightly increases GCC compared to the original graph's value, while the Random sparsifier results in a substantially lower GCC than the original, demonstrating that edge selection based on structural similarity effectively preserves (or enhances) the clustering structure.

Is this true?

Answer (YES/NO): NO